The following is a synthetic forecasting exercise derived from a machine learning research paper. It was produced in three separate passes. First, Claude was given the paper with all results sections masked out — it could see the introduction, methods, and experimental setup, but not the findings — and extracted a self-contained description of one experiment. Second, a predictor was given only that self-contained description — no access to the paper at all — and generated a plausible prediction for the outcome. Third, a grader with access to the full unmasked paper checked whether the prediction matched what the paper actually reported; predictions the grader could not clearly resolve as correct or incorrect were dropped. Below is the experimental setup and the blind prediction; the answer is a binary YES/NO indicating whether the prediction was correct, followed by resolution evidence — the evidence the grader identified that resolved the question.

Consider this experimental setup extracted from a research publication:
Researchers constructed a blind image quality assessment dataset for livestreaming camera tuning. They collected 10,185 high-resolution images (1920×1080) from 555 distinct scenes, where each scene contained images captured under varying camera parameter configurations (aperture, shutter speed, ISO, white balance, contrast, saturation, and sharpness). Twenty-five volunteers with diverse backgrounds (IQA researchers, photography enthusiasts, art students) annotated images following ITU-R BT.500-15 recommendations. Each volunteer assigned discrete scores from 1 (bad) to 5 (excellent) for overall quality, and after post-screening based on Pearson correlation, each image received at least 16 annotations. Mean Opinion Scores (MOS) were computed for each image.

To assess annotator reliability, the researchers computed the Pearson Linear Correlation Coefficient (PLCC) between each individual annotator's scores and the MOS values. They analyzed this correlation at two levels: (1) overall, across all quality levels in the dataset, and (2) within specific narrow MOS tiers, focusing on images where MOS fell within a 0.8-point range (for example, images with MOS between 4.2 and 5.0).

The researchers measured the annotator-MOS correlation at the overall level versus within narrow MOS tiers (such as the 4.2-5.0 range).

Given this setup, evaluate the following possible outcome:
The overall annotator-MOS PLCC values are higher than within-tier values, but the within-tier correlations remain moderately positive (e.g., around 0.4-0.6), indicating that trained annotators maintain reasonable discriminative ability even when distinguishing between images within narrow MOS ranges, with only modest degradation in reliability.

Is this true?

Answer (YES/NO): NO